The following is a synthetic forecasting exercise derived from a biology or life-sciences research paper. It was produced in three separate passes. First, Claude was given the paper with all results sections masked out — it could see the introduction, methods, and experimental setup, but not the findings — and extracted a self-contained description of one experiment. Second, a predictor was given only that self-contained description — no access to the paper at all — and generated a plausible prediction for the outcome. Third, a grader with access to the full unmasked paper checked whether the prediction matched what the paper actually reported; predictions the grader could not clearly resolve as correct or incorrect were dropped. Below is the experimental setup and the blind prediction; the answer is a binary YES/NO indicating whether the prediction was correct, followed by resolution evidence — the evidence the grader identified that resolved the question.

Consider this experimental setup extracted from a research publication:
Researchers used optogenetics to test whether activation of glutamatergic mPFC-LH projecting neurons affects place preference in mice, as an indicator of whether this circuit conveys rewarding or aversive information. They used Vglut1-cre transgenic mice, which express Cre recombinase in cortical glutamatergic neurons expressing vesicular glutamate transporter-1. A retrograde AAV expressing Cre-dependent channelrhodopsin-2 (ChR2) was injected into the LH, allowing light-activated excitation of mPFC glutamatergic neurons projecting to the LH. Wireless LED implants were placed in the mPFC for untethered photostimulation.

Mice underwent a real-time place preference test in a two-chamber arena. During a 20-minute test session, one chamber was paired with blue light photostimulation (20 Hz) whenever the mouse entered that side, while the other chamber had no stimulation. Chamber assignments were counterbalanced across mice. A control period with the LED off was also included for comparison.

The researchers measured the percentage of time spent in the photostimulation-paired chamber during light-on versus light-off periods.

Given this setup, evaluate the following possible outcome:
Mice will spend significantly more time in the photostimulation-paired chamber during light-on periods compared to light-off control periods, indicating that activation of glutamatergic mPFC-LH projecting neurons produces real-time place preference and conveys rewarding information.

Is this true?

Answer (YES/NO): NO